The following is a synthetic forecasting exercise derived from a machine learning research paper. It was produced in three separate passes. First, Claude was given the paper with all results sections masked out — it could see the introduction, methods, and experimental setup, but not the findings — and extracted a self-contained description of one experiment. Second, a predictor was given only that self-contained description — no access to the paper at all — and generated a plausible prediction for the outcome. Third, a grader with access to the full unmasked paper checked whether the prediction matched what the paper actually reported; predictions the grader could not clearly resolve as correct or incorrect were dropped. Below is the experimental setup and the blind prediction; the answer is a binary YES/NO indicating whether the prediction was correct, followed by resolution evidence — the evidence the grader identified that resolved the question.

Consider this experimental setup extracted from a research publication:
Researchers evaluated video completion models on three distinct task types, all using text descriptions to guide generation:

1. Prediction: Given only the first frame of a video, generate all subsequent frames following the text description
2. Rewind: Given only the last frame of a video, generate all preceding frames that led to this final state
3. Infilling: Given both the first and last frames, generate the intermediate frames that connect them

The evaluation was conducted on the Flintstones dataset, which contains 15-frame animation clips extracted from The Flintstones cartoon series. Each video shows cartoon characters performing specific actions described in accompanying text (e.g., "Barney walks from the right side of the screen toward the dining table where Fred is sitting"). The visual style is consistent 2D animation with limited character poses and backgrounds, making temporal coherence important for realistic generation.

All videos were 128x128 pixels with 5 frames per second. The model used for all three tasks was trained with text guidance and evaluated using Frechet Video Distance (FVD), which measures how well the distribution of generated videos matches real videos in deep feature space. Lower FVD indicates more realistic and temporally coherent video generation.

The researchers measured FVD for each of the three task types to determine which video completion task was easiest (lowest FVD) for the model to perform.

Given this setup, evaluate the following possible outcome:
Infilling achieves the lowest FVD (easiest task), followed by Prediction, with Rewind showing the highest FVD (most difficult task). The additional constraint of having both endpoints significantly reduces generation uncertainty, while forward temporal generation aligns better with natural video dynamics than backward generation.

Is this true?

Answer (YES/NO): YES